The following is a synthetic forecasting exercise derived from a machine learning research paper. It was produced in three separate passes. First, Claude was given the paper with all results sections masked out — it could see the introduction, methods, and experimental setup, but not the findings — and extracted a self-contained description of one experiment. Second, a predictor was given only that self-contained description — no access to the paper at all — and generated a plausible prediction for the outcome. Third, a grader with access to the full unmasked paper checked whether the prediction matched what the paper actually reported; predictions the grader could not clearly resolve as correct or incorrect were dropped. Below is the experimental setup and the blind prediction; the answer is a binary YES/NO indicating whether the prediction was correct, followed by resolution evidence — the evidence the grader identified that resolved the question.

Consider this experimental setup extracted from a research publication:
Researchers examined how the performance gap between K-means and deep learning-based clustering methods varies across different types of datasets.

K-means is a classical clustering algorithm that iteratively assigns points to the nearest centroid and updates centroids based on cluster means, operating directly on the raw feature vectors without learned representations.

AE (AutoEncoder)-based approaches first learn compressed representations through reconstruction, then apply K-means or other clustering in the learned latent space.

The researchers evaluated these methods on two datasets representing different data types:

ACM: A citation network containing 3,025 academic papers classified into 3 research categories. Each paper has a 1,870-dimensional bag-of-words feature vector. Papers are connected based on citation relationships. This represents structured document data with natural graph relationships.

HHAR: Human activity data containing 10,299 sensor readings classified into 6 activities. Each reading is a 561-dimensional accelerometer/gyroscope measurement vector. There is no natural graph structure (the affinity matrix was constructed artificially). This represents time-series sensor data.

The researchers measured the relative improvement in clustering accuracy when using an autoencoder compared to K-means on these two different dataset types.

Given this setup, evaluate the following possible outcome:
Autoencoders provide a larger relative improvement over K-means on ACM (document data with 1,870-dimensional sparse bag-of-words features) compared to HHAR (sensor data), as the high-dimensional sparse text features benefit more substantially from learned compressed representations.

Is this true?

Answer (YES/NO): YES